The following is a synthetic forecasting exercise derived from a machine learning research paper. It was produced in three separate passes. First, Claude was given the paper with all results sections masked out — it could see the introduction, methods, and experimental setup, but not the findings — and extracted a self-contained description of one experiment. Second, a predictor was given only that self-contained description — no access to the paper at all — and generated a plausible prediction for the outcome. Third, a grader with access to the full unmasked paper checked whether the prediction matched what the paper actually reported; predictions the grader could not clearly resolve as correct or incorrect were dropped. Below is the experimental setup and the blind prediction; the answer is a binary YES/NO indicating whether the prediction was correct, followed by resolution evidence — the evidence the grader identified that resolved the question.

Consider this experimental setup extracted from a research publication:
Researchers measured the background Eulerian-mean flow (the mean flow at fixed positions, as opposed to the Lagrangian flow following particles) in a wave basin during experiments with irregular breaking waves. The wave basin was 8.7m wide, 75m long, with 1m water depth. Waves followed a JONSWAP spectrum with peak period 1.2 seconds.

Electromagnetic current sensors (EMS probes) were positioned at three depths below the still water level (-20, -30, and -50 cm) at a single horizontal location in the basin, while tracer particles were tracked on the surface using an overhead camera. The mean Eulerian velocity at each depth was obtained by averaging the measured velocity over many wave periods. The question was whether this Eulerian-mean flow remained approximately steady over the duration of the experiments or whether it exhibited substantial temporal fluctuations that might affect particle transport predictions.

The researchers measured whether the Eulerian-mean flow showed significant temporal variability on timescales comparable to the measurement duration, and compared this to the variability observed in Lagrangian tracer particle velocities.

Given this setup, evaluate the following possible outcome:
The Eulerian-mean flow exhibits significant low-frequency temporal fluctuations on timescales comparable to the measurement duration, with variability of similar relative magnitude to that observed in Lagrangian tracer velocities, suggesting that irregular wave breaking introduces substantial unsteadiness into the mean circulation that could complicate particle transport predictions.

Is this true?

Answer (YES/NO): NO